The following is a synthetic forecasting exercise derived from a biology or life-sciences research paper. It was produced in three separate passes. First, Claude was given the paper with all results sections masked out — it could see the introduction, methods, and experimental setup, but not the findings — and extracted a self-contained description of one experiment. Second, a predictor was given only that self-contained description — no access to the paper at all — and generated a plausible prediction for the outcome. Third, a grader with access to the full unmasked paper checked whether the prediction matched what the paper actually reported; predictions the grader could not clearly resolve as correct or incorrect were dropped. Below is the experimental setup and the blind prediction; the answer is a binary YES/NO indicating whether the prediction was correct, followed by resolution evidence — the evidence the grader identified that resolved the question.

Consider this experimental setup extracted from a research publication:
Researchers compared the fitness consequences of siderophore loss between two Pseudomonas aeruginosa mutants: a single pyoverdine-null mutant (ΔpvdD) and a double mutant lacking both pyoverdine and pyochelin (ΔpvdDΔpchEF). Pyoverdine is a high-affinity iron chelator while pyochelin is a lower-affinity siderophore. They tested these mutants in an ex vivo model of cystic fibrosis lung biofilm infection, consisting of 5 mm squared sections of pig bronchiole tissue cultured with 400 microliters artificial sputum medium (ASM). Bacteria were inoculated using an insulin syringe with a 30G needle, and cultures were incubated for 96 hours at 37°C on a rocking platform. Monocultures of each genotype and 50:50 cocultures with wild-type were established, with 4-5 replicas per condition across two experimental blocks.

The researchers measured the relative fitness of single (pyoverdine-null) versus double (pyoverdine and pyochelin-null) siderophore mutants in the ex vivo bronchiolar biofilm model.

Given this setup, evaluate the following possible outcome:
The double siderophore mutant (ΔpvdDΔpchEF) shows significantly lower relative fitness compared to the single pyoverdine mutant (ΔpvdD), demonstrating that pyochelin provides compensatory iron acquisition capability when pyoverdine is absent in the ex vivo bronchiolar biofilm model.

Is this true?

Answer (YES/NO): NO